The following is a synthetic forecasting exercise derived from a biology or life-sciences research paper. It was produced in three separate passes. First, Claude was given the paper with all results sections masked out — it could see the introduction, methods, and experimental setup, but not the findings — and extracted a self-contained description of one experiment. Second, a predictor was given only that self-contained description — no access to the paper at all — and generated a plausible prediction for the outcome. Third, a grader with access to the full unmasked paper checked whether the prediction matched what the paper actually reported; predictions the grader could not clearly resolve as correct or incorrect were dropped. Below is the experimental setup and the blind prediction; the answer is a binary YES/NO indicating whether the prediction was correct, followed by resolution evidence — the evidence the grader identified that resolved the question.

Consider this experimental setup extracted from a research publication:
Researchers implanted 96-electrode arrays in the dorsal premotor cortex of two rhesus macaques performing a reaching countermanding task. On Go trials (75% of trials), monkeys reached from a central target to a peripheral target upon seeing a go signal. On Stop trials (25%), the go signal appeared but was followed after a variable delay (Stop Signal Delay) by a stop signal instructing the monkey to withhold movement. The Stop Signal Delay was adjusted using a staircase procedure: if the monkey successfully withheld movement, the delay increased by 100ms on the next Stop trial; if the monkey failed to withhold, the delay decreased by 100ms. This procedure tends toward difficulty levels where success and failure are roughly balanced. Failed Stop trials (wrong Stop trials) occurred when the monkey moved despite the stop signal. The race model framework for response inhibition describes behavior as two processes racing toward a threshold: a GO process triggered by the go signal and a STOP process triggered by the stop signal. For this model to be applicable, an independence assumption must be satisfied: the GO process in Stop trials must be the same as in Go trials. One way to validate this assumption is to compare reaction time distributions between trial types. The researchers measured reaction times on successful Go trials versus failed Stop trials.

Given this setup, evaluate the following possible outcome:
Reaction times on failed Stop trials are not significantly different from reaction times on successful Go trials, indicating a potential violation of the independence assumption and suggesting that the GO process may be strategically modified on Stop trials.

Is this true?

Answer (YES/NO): NO